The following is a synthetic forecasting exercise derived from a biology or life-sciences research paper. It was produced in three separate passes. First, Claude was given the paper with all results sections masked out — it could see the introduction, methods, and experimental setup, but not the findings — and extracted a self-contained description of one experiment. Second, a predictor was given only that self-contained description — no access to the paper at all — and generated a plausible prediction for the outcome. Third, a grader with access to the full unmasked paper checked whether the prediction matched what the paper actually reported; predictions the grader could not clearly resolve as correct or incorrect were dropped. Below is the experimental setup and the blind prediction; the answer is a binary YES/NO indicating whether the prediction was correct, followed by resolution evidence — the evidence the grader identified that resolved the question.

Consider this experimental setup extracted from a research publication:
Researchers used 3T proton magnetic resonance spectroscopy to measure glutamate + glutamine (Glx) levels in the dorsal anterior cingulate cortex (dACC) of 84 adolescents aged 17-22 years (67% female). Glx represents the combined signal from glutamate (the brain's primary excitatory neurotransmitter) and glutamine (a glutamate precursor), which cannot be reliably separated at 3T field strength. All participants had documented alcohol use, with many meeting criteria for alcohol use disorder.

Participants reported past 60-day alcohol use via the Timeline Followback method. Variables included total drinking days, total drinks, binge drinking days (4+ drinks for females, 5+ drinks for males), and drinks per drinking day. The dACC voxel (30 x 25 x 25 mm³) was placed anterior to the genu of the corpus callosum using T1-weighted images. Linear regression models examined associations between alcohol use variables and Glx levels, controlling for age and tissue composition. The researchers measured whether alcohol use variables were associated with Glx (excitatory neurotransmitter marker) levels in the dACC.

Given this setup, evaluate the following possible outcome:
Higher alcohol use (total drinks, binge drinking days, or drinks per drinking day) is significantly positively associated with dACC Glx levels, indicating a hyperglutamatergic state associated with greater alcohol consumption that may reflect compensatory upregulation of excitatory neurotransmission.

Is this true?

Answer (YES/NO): NO